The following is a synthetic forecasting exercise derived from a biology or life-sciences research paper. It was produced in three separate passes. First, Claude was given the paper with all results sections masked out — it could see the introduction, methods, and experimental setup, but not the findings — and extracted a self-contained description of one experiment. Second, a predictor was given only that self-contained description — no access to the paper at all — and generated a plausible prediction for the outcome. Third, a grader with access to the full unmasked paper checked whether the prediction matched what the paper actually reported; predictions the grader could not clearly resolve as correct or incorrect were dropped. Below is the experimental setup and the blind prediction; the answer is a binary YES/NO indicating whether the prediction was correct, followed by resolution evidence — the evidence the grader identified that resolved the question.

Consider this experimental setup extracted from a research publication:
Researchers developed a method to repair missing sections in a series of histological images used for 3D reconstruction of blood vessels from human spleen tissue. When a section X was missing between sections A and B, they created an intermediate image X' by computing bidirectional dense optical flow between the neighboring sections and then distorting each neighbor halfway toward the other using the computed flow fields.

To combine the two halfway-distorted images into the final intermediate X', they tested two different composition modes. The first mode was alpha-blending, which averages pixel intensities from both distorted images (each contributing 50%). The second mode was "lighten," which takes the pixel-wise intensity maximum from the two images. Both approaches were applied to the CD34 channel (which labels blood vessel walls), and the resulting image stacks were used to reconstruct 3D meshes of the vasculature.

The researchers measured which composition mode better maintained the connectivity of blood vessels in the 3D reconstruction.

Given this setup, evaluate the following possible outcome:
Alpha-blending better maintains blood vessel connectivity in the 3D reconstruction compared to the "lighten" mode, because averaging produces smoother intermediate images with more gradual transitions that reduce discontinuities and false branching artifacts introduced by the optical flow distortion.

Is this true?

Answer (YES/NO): NO